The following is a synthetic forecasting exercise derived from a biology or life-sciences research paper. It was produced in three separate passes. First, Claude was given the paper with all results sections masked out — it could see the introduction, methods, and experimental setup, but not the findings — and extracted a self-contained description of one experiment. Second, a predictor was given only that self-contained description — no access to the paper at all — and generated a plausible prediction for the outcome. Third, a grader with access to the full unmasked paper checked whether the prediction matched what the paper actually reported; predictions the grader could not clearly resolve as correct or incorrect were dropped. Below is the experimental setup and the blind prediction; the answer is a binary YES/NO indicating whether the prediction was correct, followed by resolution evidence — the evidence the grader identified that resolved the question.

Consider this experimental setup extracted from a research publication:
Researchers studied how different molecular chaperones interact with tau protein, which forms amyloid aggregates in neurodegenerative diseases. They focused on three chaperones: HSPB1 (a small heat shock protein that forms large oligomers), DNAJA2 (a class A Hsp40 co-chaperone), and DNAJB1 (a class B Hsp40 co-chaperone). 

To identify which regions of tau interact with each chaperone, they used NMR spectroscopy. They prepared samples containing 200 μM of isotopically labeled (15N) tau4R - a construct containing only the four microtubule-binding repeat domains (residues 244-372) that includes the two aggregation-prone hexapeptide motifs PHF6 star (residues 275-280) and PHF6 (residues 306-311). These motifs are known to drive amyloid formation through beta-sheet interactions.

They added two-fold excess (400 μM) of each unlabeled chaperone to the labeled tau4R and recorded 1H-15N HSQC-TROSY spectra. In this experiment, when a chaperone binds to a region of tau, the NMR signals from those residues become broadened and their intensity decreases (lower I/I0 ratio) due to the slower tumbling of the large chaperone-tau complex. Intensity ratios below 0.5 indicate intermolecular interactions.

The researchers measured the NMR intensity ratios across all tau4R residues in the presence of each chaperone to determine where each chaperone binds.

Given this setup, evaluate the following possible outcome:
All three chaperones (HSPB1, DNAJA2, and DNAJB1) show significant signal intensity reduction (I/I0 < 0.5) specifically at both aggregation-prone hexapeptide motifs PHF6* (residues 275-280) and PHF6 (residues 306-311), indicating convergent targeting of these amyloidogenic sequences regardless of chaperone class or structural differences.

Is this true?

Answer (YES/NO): NO